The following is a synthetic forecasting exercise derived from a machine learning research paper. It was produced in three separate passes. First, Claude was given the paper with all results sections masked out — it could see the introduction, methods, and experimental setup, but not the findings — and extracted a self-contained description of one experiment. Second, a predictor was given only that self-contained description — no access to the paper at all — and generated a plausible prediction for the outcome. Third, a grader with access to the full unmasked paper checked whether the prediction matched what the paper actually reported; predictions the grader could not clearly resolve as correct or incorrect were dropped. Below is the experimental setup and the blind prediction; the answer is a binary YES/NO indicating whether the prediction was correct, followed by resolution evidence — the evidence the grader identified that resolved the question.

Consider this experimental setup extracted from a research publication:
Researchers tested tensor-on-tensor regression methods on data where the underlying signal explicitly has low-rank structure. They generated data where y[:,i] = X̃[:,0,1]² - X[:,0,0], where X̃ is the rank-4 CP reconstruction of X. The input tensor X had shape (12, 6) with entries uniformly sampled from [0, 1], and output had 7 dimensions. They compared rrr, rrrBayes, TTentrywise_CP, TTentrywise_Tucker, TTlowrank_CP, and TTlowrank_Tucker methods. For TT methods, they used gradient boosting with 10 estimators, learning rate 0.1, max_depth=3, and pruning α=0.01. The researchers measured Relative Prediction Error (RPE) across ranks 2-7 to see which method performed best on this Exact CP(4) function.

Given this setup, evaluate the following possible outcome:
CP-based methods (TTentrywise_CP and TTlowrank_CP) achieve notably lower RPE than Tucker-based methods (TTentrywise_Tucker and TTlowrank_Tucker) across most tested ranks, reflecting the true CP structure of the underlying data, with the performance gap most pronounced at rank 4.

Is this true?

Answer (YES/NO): NO